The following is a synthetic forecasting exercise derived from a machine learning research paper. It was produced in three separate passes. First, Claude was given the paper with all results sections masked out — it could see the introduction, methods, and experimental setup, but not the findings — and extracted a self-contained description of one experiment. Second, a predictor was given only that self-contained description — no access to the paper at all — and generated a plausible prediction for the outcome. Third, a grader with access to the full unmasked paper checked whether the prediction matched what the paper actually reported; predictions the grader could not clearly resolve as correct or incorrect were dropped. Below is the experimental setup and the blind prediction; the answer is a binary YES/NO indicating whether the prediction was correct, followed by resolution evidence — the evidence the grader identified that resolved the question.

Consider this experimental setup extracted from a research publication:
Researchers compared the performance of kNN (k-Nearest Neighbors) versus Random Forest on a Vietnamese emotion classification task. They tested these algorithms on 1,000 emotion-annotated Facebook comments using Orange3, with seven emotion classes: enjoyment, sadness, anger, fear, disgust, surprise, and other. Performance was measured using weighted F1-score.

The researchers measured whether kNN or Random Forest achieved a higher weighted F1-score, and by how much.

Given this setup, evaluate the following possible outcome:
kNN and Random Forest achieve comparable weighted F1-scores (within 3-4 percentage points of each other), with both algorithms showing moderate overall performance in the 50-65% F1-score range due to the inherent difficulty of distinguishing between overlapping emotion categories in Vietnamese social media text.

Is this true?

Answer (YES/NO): NO